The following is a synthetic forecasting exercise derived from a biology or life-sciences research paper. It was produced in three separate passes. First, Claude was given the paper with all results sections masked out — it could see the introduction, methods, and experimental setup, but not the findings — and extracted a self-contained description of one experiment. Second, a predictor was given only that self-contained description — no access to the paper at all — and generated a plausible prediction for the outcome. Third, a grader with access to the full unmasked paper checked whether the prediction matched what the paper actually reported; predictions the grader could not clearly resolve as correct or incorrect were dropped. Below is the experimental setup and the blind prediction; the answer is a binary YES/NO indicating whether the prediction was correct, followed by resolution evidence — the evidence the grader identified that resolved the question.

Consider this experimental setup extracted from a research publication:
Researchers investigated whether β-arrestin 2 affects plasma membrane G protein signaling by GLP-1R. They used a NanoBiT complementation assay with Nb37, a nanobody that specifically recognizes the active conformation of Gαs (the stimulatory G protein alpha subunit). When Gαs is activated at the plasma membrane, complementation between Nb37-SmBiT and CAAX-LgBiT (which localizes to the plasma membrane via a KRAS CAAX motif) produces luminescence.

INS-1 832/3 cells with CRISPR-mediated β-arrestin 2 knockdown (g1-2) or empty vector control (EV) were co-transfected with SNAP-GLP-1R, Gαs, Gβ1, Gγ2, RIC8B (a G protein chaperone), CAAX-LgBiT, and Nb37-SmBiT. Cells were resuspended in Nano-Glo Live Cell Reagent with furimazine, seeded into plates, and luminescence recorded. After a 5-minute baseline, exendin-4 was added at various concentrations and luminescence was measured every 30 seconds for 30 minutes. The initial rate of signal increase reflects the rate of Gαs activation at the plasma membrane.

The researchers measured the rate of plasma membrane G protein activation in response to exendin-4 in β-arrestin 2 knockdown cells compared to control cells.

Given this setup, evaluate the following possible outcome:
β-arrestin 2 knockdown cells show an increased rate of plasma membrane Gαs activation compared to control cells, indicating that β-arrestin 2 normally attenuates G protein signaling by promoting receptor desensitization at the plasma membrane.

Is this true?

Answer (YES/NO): NO